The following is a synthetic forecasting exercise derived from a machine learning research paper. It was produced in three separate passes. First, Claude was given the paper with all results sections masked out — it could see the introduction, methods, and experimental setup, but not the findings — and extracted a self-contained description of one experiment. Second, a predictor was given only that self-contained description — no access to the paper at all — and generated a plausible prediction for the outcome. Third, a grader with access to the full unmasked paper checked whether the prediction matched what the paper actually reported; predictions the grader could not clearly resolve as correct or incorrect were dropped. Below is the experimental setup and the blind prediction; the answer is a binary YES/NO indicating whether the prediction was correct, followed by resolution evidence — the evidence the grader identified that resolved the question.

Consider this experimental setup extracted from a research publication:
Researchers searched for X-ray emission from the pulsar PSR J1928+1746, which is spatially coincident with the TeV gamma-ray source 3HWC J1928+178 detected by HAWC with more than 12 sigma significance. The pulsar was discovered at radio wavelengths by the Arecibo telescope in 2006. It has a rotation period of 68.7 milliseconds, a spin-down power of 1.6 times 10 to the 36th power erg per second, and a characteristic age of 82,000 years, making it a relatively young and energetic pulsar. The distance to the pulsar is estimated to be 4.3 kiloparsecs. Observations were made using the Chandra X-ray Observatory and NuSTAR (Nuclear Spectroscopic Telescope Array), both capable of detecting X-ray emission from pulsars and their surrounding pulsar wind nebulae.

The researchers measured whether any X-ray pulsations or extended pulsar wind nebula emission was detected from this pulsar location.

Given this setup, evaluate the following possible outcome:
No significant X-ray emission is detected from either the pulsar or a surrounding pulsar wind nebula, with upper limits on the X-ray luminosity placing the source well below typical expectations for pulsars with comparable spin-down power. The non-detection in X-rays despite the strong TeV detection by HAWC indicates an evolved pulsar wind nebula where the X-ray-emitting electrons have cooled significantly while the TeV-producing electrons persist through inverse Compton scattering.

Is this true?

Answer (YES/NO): NO